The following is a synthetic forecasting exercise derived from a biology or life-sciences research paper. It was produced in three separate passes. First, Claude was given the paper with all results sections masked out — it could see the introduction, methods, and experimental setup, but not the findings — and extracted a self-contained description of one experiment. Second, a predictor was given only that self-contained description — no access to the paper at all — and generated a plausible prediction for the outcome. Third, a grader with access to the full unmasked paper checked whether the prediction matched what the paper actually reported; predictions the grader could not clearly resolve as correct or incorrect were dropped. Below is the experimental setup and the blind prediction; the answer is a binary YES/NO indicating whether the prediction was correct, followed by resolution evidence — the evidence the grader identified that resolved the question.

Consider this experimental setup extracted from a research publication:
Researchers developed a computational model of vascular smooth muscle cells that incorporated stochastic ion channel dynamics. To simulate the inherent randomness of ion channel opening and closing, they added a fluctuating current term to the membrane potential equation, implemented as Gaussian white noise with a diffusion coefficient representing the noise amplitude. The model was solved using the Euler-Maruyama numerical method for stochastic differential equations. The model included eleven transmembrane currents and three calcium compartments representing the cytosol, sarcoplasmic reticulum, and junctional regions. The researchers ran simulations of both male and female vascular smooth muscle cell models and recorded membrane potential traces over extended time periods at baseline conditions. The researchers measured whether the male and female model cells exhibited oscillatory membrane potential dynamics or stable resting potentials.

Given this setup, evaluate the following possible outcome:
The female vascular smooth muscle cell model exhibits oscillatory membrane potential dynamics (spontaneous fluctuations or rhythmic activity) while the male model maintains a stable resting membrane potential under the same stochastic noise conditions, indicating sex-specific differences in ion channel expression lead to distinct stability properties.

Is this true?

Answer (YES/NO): NO